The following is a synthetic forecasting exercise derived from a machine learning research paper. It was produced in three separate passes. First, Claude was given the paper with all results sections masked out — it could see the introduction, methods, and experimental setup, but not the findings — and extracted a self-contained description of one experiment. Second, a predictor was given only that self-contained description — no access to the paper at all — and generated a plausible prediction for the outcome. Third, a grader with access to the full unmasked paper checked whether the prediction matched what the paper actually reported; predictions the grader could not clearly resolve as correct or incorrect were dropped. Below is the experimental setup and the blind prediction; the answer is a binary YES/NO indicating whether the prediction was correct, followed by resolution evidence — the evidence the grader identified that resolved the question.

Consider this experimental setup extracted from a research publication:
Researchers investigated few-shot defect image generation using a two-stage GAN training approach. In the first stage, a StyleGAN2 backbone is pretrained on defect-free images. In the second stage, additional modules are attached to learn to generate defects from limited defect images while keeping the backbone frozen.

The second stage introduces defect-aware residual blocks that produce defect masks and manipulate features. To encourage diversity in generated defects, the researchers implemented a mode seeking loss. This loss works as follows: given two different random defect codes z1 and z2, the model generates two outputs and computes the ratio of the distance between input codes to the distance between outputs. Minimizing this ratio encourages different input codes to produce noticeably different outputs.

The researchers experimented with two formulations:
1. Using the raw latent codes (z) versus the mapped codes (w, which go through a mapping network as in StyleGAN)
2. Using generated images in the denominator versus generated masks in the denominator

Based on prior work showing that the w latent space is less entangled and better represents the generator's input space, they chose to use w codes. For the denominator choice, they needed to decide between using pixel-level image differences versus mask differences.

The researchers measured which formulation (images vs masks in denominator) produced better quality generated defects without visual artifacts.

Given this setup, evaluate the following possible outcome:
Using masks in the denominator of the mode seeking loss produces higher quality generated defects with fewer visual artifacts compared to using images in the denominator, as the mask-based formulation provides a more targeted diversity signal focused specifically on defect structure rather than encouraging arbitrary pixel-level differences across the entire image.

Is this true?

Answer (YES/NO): YES